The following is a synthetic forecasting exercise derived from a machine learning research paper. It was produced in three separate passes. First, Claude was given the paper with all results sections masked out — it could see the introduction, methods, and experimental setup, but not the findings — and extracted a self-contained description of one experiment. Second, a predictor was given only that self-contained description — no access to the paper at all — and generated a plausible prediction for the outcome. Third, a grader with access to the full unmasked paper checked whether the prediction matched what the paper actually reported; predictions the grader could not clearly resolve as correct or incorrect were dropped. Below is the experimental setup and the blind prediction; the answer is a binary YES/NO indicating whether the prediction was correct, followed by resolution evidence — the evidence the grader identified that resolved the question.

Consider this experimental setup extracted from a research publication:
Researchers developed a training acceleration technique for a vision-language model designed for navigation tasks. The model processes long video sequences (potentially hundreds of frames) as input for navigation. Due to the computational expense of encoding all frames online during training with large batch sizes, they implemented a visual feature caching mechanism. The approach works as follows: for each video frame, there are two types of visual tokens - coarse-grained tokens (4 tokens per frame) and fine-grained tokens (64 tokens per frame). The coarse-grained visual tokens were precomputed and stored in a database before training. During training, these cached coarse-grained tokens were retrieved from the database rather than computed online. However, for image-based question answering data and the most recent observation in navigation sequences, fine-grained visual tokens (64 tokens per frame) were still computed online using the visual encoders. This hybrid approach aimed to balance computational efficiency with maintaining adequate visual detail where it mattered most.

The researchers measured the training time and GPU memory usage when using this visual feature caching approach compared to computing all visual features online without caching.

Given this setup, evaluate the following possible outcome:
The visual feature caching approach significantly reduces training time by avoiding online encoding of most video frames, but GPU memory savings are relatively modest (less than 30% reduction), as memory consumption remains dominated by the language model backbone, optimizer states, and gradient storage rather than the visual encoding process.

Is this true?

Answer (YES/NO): NO